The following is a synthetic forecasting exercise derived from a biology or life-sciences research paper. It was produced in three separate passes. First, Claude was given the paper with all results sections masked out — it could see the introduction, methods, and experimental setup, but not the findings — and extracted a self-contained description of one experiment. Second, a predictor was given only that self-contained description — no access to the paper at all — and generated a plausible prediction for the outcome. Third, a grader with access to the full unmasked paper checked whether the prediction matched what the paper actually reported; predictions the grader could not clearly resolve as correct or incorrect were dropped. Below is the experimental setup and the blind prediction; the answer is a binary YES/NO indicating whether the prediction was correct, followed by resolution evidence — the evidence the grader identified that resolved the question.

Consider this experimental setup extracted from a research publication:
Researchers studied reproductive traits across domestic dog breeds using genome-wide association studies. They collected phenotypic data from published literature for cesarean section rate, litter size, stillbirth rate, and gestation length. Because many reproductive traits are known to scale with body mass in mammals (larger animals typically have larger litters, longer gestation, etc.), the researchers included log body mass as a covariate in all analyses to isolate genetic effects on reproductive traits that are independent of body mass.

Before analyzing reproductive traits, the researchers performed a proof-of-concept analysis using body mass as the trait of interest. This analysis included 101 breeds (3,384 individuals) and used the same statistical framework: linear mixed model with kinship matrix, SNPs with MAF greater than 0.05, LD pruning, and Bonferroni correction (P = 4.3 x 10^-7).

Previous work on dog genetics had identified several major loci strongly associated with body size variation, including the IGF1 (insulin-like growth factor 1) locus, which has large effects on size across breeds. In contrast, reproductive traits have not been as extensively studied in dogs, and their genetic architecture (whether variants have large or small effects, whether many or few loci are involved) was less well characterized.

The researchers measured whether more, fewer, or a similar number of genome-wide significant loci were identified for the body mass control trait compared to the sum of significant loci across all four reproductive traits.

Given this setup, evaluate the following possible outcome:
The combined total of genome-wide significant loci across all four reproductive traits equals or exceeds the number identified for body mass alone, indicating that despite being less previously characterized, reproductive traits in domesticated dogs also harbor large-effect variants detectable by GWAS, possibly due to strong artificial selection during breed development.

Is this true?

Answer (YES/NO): YES